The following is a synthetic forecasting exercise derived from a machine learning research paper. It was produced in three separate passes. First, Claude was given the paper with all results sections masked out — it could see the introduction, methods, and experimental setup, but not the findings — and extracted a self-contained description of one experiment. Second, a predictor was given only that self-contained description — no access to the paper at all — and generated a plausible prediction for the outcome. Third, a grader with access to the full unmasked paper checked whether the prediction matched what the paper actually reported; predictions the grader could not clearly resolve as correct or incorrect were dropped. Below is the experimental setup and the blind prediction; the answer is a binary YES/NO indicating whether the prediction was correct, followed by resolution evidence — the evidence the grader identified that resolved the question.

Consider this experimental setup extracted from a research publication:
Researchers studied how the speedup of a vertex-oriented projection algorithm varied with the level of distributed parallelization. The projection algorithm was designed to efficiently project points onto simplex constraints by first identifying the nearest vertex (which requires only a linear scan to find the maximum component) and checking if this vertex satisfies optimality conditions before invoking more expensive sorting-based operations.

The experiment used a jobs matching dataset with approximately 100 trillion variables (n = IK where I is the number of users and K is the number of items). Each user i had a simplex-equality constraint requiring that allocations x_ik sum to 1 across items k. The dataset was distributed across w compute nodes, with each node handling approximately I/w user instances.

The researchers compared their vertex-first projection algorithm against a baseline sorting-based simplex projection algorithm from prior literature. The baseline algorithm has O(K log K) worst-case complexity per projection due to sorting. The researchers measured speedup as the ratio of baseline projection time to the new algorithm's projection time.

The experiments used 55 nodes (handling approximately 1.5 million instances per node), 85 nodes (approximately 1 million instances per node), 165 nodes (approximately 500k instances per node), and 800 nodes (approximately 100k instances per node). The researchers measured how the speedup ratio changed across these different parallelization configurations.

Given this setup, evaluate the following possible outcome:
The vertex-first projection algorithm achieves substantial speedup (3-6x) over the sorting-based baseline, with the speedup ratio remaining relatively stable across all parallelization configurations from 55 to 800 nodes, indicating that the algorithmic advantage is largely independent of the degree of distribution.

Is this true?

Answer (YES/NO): NO